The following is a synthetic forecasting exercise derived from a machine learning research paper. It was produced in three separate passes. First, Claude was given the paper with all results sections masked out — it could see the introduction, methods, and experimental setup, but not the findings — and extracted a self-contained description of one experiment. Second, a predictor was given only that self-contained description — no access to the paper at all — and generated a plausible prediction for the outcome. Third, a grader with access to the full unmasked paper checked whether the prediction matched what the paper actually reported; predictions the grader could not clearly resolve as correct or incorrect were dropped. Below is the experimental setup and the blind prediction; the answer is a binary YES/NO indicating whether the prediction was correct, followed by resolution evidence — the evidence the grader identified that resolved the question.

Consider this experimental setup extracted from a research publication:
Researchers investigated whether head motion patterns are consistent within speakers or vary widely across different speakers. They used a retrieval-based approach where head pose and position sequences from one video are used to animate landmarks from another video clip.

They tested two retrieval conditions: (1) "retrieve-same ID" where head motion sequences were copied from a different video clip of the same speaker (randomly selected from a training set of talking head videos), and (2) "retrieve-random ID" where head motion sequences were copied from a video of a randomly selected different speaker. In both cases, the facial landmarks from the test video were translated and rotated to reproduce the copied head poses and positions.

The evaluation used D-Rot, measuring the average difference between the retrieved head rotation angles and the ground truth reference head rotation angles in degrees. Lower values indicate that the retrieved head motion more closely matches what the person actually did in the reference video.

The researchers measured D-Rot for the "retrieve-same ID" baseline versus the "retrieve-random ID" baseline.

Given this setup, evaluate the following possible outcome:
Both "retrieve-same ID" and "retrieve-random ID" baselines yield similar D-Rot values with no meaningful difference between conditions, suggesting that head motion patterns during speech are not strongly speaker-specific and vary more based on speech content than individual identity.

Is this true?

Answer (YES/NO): NO